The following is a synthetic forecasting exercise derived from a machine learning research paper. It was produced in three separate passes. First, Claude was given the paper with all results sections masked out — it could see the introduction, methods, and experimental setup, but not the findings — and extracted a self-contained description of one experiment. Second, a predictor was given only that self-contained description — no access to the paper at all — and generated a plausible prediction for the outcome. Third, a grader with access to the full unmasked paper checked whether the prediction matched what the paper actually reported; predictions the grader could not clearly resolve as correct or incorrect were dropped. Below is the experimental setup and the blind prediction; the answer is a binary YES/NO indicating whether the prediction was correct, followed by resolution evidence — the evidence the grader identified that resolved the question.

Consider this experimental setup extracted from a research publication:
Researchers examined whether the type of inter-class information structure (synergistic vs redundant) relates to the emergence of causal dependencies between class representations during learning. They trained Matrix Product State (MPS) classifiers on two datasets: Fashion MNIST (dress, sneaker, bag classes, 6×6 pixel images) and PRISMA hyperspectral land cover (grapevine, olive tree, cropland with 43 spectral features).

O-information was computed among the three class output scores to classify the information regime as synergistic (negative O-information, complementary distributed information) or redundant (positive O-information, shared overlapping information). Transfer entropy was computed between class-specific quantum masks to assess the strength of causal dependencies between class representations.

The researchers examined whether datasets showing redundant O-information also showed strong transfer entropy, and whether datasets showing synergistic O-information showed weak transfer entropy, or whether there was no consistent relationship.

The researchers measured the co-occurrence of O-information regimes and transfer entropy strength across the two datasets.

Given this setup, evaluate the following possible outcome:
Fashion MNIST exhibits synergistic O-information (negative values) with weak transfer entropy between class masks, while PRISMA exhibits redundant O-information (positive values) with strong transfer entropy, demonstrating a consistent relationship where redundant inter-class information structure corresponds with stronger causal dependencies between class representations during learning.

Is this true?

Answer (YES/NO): NO